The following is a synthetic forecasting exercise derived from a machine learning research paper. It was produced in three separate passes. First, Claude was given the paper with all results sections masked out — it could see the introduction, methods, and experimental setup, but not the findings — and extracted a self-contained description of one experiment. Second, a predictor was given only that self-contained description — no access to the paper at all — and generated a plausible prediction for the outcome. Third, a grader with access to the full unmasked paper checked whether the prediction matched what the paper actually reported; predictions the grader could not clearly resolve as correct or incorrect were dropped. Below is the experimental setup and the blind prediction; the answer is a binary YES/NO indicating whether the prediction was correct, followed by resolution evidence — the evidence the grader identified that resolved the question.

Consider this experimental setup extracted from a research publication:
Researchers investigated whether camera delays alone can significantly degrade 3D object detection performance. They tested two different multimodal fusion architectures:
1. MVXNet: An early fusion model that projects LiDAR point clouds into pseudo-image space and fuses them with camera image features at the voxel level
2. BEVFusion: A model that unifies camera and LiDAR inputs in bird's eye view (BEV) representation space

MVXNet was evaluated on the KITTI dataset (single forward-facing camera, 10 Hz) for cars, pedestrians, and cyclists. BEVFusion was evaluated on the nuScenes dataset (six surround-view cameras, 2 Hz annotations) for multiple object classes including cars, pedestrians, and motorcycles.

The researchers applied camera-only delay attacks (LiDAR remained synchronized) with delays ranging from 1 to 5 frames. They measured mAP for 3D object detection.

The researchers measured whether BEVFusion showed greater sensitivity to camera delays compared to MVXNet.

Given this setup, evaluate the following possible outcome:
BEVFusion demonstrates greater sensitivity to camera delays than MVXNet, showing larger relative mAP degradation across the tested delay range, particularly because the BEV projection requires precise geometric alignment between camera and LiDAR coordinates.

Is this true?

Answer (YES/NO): YES